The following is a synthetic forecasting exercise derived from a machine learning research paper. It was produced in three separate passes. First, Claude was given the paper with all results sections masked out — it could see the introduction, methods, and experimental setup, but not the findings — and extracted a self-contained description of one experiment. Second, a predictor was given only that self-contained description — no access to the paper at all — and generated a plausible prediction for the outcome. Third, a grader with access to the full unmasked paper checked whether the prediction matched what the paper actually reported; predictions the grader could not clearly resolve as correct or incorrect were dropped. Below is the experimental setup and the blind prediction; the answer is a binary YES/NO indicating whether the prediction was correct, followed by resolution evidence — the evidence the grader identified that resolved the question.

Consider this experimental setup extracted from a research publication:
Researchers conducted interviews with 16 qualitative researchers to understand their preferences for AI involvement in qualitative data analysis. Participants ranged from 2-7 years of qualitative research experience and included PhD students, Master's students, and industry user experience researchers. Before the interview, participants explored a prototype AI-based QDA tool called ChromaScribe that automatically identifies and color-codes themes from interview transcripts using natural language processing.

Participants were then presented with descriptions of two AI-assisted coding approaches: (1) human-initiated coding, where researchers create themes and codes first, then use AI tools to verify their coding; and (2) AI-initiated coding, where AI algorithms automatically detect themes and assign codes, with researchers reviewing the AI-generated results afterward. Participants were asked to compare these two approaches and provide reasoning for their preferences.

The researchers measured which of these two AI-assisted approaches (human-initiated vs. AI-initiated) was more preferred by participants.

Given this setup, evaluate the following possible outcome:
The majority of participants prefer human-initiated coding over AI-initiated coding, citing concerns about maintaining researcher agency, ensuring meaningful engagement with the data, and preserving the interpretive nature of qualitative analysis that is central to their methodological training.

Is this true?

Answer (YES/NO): NO